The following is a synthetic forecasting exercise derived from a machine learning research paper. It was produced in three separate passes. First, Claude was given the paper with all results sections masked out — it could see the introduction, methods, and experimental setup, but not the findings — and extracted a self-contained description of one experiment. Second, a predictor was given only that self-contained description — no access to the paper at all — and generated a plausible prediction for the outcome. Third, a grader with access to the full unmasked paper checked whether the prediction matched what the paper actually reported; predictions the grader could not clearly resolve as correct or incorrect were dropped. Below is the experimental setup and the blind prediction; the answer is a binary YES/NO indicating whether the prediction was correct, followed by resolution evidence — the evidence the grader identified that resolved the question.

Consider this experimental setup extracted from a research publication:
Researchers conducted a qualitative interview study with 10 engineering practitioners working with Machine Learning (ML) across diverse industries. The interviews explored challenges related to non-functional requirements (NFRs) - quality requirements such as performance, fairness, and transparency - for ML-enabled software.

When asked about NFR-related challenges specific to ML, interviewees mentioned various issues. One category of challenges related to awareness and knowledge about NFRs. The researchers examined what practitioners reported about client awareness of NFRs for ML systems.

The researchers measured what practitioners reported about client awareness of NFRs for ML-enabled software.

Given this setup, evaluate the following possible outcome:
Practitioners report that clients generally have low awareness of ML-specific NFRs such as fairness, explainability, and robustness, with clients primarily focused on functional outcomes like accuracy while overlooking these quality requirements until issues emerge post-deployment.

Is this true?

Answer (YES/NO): NO